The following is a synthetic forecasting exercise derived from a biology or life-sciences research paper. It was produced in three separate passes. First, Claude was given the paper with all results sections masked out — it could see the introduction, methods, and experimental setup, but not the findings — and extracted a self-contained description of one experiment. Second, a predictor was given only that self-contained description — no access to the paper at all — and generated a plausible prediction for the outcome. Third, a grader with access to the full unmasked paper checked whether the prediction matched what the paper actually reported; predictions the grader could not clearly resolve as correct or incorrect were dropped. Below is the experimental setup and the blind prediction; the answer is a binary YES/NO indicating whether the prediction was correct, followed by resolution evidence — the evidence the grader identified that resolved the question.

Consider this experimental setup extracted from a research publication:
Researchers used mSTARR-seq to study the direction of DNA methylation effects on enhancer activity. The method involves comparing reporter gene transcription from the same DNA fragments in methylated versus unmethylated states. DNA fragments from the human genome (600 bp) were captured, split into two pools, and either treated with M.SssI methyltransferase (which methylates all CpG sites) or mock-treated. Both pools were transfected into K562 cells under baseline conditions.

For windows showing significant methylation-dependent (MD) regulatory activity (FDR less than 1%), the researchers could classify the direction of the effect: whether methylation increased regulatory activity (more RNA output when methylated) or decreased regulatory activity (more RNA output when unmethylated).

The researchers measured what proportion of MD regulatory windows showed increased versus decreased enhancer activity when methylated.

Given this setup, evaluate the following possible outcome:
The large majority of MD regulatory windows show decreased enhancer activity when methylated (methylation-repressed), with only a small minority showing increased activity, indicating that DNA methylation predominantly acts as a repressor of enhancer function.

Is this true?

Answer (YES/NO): YES